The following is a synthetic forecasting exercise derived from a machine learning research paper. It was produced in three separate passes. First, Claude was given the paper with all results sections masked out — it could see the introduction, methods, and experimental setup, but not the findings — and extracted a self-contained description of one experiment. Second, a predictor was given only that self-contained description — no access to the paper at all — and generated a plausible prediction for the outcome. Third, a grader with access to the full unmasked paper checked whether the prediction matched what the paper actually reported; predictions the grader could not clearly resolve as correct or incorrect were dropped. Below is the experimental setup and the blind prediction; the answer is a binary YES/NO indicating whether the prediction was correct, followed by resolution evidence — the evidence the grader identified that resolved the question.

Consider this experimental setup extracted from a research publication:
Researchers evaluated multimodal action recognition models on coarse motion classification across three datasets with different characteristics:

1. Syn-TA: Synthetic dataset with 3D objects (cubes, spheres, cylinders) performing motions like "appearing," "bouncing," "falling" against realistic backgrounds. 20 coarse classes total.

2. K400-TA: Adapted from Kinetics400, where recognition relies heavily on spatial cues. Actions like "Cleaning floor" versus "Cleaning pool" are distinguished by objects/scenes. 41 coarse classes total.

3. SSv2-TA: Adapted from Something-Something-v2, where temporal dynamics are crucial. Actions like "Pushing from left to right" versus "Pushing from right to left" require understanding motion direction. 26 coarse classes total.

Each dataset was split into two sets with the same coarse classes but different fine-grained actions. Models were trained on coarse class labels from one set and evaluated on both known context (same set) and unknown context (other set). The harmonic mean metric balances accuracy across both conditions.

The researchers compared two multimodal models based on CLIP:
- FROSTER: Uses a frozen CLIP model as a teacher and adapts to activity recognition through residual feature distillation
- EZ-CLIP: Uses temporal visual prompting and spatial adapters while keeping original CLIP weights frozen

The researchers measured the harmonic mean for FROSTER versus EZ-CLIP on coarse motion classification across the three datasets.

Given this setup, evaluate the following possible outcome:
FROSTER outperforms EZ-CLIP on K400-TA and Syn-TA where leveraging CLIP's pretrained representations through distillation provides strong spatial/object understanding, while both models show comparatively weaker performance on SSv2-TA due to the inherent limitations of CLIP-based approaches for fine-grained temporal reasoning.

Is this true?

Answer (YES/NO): NO